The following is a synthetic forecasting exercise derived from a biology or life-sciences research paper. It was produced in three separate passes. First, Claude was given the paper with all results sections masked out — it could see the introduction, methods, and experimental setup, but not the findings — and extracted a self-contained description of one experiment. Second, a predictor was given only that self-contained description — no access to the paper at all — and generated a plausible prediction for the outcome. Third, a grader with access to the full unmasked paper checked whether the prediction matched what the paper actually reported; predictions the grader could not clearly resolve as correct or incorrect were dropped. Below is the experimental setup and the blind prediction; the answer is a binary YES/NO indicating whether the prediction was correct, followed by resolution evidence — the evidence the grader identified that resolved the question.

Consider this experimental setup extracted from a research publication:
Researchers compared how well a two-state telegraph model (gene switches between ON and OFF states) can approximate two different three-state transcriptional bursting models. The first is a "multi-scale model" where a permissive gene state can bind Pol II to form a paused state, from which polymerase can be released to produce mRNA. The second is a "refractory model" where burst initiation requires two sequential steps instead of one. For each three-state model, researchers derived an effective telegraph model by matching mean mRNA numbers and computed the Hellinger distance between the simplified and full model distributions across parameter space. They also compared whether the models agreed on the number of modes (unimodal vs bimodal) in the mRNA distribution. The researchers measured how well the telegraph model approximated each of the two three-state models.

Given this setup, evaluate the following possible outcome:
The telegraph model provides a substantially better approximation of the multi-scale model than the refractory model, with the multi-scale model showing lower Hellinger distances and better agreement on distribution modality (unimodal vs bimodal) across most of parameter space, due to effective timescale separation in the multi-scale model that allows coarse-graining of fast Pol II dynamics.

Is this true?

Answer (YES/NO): YES